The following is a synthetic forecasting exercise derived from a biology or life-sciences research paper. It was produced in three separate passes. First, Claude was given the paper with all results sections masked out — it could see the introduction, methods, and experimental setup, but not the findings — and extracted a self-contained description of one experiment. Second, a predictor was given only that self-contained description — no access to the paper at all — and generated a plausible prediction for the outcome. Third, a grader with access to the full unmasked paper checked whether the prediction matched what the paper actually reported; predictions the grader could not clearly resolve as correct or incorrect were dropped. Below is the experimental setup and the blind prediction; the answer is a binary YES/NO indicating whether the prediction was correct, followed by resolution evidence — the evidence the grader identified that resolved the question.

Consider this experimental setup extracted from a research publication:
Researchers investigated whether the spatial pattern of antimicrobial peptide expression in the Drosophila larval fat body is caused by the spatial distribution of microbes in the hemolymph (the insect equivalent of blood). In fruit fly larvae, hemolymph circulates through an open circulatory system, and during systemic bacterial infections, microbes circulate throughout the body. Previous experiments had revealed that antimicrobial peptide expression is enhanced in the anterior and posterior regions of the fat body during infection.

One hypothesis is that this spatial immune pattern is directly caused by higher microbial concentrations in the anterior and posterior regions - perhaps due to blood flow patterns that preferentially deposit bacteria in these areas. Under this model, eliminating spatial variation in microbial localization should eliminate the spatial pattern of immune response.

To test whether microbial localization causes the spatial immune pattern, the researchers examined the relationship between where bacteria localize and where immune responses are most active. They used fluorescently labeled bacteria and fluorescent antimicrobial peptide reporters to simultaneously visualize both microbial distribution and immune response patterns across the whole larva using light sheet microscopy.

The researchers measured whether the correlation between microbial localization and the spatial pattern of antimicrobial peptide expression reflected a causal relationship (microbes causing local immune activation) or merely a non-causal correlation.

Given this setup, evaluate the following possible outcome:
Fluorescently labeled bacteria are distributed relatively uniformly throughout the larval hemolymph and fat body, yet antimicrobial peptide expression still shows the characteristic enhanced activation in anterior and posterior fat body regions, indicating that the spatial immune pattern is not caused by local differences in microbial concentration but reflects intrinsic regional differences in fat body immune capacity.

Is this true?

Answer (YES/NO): NO